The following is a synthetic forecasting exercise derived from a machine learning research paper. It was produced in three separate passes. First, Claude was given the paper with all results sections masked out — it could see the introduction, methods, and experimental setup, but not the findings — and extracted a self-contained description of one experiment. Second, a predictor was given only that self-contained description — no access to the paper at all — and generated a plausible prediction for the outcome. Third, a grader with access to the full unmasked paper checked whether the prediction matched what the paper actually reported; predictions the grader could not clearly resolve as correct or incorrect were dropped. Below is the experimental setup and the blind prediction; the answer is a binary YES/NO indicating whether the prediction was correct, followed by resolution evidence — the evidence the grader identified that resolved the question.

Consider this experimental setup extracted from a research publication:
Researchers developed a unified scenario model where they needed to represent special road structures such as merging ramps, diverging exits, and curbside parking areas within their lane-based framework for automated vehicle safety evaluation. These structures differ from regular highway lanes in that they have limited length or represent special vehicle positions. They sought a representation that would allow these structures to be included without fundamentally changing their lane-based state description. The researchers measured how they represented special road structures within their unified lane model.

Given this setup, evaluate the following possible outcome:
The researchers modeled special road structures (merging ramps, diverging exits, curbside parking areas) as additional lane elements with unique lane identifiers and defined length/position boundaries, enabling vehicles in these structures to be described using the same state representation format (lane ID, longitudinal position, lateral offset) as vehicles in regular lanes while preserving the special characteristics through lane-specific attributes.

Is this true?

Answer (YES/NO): NO